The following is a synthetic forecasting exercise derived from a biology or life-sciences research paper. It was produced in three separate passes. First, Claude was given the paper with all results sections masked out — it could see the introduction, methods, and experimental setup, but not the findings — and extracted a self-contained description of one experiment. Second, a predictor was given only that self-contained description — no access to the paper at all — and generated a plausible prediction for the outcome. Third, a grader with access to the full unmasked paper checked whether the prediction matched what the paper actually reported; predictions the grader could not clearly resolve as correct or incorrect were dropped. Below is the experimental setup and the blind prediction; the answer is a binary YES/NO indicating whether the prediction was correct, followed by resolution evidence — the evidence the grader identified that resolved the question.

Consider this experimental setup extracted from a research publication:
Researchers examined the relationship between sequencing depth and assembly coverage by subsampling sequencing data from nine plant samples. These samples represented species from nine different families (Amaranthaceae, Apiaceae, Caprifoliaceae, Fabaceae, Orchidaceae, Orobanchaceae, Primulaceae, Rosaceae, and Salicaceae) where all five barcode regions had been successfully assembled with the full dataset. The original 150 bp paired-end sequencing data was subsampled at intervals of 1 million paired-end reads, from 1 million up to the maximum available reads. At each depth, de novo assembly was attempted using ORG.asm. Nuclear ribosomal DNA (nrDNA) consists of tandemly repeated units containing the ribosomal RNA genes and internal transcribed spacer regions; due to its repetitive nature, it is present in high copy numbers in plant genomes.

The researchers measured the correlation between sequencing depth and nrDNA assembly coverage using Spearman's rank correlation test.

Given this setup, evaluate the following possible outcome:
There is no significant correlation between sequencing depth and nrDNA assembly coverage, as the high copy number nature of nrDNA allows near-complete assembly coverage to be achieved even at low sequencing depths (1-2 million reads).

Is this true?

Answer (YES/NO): NO